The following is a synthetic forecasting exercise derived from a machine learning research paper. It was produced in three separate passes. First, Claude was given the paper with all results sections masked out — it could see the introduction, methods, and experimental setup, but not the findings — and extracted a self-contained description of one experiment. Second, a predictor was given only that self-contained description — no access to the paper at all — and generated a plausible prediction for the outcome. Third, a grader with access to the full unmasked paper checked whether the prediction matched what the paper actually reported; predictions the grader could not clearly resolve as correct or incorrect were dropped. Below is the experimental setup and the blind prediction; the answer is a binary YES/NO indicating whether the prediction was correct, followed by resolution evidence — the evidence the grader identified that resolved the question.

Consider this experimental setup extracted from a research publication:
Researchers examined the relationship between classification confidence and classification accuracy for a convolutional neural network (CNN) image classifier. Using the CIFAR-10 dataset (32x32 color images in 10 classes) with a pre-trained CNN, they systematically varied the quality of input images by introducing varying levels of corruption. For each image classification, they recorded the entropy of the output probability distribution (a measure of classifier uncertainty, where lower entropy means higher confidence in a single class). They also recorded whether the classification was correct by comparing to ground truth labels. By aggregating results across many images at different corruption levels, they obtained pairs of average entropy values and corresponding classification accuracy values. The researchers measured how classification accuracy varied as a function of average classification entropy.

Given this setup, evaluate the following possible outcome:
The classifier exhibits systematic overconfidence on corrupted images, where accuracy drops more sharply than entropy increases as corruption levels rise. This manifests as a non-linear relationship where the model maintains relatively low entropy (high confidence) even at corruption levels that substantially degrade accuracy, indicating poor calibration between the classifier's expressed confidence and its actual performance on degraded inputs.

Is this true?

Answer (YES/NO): NO